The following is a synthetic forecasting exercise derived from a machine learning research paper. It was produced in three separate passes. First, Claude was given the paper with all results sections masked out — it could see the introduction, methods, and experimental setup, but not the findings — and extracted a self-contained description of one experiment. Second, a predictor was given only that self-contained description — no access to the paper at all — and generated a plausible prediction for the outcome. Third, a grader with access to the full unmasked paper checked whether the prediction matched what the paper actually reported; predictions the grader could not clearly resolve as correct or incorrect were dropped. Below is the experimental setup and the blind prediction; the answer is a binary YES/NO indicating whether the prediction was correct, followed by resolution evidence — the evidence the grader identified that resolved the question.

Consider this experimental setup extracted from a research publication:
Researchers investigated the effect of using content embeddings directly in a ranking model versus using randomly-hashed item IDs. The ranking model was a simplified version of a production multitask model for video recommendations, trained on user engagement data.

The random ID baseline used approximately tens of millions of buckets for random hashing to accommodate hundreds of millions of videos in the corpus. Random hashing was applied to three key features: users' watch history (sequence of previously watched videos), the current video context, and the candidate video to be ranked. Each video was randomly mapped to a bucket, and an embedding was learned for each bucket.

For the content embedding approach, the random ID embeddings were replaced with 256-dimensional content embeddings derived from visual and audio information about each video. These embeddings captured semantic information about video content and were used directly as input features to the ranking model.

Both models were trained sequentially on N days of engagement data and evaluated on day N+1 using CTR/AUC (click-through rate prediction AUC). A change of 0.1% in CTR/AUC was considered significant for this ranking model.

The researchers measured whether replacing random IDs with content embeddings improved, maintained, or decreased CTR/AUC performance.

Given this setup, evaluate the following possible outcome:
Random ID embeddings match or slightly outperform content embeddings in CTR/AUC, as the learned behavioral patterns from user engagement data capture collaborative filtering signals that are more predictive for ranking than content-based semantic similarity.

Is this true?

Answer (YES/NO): YES